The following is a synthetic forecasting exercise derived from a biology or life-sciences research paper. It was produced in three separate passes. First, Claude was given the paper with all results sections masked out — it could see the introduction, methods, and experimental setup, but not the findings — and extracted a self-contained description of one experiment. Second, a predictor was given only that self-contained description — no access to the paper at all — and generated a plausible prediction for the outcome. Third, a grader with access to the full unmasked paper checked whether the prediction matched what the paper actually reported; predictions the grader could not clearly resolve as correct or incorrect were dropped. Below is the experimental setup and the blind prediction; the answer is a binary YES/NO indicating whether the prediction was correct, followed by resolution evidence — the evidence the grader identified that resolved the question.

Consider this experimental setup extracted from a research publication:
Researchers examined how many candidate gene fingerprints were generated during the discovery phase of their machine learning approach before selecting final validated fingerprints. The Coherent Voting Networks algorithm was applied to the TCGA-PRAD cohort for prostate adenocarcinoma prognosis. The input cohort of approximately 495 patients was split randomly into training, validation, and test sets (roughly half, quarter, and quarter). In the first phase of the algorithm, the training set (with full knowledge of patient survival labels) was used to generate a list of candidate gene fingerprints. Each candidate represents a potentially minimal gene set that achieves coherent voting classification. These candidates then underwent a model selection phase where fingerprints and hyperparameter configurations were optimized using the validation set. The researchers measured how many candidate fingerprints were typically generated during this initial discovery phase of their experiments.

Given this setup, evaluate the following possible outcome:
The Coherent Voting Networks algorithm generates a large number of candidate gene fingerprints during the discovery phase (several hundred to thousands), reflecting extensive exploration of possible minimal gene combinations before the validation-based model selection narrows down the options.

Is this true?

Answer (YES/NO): NO